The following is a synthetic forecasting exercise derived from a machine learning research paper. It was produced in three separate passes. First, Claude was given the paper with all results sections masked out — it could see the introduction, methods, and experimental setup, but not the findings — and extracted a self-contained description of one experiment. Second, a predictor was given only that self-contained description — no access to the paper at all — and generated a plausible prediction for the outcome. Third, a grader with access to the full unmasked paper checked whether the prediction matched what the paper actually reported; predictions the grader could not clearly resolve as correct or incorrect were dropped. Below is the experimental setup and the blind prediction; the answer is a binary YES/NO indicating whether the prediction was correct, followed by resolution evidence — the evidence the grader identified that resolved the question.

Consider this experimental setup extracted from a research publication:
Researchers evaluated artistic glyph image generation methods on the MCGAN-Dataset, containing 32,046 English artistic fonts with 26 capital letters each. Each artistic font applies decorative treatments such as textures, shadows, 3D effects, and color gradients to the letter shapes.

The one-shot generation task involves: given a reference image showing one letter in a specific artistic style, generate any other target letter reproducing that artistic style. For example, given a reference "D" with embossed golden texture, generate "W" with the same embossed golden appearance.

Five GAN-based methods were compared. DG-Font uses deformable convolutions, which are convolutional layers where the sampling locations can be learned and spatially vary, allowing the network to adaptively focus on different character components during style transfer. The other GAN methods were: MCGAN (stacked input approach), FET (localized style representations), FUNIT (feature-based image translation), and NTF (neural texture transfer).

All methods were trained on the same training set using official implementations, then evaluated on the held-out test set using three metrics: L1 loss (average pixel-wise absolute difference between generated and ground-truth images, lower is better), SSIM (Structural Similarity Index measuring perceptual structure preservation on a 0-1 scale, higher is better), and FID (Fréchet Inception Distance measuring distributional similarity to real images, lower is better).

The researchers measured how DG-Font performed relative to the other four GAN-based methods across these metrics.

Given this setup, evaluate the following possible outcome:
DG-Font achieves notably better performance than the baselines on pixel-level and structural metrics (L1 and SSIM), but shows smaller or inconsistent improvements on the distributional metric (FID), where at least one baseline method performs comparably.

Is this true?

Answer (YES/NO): NO